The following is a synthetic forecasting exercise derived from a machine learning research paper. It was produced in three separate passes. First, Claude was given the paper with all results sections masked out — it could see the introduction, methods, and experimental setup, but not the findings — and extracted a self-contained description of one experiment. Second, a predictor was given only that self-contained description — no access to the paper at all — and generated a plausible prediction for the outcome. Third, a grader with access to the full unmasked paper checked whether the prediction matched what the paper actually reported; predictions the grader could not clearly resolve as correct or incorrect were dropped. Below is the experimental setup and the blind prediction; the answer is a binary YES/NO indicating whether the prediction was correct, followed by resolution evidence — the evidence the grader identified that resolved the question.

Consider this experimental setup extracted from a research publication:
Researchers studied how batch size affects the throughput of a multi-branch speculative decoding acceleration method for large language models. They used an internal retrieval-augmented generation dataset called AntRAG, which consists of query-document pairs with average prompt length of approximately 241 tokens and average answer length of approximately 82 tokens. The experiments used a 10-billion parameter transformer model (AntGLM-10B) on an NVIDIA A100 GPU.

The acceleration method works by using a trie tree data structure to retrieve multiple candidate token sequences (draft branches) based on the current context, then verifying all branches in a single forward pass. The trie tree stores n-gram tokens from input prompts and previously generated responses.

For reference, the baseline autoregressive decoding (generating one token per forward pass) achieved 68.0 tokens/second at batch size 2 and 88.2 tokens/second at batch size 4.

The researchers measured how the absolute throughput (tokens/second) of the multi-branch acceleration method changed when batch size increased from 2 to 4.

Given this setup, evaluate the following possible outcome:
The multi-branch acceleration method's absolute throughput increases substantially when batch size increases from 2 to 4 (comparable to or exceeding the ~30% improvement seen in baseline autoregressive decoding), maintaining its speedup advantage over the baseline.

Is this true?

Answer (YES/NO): NO